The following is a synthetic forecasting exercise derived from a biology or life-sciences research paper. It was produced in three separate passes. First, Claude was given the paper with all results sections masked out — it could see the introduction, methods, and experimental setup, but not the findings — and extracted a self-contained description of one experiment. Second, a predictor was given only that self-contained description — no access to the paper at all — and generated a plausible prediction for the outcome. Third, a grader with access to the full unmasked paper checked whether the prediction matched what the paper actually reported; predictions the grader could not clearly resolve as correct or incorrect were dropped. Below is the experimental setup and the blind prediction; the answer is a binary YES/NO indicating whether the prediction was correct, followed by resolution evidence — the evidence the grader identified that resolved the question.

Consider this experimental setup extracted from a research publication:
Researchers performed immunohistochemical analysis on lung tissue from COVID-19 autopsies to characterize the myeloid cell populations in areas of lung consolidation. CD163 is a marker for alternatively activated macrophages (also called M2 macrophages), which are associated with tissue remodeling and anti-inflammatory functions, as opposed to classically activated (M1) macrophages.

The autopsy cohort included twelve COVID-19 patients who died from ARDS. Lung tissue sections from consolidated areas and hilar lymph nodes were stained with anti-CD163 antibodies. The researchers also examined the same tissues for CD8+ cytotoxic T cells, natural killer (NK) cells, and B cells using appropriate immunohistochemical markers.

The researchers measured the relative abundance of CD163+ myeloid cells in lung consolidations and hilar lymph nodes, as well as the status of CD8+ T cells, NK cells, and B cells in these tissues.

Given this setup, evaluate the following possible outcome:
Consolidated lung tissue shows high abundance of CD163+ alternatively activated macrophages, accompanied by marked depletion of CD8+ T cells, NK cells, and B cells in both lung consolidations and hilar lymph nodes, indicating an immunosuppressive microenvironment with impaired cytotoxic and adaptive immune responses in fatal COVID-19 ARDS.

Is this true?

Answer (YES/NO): YES